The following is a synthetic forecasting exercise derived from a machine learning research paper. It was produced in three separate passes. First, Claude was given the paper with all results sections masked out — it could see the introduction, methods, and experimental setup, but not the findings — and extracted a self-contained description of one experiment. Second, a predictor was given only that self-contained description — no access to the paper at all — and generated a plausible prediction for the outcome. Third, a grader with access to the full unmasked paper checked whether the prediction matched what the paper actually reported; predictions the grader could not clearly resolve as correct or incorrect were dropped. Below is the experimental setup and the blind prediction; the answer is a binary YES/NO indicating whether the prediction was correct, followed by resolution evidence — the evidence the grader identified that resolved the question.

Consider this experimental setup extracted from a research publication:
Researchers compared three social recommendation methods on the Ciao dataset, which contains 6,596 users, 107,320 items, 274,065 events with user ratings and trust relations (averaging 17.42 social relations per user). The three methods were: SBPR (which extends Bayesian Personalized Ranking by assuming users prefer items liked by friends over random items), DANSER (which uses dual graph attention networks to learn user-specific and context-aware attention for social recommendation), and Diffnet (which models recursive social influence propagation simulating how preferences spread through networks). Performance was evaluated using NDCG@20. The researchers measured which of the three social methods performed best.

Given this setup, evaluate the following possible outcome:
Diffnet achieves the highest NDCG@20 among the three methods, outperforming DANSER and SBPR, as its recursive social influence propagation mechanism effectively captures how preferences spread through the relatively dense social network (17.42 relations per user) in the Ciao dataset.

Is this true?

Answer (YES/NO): YES